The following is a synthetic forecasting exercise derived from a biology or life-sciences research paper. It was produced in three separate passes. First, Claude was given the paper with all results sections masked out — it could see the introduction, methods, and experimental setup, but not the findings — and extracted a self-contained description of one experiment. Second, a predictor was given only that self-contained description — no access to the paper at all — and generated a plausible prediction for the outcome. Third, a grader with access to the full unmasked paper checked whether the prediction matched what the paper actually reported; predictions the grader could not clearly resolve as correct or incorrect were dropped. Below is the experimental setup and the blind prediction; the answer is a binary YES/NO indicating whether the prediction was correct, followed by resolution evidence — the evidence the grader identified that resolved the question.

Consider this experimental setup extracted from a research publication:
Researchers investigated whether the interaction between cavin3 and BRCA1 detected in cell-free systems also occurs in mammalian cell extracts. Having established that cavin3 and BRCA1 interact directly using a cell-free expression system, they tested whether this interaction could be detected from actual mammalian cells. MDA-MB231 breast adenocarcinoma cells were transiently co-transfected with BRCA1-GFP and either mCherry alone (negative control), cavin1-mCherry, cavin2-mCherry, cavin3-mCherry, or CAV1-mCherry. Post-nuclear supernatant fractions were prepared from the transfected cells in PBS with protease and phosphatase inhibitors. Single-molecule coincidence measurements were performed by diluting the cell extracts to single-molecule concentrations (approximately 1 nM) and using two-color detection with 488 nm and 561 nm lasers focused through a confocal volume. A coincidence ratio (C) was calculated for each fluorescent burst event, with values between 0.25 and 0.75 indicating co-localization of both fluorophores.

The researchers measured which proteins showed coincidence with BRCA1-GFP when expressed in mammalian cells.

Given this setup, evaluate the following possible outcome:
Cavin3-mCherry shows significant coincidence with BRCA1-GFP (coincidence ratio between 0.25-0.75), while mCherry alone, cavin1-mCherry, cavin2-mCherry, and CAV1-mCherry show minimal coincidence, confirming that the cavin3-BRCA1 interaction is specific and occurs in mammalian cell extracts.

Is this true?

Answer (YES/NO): YES